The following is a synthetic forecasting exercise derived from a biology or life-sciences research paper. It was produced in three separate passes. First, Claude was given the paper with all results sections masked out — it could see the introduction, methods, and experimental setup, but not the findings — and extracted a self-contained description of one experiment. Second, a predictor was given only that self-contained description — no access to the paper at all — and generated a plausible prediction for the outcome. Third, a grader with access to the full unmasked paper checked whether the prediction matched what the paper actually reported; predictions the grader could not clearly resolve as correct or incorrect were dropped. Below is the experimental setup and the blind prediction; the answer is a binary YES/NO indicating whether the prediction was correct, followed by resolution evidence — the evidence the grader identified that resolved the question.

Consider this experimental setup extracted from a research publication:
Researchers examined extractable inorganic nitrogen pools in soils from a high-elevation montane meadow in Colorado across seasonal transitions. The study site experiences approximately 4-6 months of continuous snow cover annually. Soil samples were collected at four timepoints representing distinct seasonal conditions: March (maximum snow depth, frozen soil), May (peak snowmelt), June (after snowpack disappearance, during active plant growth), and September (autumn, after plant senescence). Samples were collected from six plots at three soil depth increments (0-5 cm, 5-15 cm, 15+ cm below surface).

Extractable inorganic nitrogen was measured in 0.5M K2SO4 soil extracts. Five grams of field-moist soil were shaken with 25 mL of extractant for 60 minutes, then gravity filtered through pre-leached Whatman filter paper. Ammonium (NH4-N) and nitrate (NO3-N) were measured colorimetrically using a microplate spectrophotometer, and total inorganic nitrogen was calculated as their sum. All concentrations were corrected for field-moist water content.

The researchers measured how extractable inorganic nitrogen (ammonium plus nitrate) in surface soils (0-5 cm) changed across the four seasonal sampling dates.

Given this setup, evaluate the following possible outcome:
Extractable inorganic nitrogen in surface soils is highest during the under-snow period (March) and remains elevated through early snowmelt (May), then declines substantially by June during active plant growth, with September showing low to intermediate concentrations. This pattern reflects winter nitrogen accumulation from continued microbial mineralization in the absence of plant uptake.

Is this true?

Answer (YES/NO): NO